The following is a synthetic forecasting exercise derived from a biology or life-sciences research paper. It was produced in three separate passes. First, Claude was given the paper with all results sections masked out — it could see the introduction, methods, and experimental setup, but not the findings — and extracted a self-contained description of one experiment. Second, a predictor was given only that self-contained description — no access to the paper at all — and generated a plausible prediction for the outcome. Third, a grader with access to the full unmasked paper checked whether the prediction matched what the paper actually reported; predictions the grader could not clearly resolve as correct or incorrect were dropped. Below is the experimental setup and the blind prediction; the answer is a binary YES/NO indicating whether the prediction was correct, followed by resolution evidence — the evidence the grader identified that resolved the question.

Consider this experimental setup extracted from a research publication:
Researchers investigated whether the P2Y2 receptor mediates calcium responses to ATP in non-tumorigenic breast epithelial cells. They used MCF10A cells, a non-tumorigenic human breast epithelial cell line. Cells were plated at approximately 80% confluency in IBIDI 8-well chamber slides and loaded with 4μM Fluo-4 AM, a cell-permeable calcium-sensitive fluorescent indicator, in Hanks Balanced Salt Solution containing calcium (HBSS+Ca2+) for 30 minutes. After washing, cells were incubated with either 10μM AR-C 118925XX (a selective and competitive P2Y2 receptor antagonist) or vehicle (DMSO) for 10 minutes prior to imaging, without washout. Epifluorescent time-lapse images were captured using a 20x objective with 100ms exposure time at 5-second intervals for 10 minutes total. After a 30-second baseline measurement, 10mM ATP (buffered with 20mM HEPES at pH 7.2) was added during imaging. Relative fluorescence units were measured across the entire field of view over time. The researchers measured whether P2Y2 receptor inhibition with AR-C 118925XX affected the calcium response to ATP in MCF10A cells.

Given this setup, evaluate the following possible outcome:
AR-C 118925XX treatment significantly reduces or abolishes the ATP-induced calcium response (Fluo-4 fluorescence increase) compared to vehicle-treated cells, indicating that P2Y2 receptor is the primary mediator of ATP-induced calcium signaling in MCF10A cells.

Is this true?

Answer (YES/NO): YES